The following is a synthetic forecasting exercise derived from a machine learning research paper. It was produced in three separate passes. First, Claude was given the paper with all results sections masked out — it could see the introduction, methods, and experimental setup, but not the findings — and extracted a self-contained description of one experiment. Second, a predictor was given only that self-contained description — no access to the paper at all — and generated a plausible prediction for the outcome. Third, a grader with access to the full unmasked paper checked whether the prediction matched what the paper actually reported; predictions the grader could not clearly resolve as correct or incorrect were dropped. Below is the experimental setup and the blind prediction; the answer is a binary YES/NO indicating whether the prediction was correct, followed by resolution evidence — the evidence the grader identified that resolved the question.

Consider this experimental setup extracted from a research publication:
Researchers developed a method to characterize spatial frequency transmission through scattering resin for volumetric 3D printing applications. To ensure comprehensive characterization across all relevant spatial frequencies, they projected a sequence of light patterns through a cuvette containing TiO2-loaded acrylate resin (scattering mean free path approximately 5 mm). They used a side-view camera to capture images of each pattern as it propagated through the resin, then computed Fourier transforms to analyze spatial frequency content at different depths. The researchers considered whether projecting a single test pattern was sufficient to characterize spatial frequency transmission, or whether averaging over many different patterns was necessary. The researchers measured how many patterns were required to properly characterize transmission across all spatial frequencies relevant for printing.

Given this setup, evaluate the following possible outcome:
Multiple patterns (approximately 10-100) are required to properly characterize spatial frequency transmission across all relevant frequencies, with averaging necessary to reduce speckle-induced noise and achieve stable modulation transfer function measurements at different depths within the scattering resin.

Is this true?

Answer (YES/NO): NO